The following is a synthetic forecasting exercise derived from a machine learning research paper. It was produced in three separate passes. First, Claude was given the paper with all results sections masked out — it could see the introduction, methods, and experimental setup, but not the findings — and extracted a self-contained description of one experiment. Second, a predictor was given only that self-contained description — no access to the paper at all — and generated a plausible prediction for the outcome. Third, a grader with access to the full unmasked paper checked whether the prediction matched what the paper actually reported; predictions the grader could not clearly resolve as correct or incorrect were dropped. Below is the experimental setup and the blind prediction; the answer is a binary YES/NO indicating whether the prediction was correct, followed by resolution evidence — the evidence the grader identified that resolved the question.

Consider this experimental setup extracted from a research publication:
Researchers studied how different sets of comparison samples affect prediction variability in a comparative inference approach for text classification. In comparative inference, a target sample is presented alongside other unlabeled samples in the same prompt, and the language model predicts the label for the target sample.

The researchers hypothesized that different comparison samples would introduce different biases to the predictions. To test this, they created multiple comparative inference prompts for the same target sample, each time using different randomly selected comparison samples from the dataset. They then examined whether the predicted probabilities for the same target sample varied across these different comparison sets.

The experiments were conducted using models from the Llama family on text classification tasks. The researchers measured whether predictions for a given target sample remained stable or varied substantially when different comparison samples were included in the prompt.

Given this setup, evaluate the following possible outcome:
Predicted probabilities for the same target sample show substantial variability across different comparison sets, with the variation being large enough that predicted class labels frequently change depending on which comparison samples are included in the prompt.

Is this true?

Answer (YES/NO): NO